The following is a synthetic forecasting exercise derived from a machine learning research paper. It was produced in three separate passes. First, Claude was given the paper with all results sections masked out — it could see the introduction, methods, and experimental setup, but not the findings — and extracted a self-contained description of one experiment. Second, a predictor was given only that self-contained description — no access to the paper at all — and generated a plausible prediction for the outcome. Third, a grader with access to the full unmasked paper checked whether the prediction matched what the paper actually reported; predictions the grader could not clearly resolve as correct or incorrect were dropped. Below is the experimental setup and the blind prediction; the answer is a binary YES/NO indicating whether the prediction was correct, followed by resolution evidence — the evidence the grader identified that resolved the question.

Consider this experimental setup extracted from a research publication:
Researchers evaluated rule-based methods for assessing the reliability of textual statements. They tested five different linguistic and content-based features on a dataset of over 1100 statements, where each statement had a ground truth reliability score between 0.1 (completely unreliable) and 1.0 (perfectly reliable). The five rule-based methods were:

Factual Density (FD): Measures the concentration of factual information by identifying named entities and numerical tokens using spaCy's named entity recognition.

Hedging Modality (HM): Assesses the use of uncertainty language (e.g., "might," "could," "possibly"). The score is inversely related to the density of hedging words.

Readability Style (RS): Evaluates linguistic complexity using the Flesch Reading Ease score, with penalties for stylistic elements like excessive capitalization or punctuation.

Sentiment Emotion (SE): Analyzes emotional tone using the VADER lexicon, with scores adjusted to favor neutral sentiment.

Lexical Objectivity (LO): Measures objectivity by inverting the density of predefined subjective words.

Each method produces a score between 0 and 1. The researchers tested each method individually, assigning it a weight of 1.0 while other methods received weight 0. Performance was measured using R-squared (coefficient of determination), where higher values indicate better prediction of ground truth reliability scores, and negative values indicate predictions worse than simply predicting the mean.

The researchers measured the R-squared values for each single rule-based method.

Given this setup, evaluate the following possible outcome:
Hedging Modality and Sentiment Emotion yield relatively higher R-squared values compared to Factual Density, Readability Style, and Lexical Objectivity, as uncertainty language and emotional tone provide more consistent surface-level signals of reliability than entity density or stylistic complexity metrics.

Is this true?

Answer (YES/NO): NO